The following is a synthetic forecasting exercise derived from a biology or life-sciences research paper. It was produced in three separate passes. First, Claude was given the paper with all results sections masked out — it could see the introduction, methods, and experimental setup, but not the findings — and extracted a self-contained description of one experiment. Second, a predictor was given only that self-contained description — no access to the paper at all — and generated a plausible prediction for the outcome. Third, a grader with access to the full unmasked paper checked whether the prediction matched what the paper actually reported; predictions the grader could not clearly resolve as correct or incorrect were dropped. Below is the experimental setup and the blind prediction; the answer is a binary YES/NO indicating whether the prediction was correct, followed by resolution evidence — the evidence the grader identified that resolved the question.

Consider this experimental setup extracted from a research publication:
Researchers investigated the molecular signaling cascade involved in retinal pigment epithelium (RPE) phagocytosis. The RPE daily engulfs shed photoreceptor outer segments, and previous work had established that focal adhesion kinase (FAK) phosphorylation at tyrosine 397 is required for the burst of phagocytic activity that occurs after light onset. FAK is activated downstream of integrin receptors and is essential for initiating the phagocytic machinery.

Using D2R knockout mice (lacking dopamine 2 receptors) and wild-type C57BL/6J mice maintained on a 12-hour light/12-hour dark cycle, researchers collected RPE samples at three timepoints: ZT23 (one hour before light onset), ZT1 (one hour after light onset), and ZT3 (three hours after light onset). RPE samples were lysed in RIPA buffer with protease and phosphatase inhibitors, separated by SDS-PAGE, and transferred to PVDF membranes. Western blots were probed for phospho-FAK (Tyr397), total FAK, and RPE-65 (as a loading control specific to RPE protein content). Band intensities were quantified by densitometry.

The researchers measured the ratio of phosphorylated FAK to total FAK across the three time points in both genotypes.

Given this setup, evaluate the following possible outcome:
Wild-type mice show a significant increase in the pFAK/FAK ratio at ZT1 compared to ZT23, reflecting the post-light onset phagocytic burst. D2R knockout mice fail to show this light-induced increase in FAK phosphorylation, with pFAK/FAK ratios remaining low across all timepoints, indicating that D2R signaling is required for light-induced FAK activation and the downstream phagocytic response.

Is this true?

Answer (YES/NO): YES